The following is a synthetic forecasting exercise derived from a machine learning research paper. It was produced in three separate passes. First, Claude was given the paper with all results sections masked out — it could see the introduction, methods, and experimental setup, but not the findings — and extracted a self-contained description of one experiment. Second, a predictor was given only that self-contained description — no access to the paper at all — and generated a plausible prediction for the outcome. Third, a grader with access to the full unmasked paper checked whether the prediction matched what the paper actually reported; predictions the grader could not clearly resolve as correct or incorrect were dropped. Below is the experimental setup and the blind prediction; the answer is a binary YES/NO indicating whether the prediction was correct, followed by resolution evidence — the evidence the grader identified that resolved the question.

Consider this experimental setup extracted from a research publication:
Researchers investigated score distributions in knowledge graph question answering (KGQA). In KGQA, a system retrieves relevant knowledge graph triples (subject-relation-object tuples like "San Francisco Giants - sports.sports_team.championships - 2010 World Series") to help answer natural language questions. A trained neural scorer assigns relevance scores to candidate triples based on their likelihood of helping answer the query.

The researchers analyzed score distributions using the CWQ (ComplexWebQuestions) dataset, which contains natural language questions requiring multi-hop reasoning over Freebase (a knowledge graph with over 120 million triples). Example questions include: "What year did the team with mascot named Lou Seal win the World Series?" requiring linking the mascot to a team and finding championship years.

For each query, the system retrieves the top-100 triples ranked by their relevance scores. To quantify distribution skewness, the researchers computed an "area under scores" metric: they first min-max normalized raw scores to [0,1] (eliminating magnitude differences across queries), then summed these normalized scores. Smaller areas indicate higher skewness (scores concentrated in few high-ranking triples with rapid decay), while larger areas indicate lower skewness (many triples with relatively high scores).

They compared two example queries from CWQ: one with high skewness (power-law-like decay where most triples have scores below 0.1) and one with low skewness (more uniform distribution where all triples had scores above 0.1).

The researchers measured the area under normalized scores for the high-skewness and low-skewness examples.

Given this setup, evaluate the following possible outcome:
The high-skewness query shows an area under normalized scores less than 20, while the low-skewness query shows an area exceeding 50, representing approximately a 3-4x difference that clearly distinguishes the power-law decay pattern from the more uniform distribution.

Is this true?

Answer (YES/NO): NO